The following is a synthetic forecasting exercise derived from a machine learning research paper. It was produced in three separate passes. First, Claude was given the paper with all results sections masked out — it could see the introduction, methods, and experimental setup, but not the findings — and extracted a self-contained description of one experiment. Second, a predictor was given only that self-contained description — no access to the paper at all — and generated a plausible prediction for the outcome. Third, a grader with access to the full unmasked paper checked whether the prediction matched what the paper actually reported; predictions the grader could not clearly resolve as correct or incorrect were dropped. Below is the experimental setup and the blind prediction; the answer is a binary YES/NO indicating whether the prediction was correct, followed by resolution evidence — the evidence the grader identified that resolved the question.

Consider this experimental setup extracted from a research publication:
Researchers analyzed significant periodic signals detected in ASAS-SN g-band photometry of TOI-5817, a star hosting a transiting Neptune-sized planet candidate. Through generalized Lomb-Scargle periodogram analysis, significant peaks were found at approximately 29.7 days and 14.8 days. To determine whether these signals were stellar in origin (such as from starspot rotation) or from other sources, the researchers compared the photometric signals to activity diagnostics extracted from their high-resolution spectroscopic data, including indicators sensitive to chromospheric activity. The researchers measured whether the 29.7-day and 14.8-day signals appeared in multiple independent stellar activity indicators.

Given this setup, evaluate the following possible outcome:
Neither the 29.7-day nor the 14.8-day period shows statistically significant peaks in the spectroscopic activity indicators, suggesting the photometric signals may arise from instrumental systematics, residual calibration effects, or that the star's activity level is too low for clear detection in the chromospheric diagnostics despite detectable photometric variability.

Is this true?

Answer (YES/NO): NO